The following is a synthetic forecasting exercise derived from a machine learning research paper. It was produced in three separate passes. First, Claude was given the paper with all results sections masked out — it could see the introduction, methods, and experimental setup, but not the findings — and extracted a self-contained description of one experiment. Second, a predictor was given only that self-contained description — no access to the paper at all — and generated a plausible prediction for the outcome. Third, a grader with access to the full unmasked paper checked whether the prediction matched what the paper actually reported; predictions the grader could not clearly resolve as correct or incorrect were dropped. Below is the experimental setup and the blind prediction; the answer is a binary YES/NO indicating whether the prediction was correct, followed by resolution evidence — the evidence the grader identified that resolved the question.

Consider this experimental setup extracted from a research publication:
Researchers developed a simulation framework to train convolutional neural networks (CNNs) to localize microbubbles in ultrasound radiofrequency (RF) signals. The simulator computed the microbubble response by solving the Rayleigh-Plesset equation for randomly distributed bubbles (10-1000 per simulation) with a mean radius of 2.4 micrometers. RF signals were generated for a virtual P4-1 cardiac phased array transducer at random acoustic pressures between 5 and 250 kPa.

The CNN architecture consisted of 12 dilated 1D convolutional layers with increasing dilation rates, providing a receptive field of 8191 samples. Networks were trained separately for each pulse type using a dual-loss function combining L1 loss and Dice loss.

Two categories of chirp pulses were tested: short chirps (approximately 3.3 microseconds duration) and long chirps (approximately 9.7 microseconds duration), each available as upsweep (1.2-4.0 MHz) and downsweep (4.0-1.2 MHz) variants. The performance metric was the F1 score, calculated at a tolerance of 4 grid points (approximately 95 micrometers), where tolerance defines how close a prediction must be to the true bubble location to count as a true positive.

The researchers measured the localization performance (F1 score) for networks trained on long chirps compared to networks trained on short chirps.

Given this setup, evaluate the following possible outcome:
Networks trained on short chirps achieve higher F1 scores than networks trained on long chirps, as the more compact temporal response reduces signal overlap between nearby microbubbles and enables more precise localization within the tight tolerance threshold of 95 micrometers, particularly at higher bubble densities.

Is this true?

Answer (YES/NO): YES